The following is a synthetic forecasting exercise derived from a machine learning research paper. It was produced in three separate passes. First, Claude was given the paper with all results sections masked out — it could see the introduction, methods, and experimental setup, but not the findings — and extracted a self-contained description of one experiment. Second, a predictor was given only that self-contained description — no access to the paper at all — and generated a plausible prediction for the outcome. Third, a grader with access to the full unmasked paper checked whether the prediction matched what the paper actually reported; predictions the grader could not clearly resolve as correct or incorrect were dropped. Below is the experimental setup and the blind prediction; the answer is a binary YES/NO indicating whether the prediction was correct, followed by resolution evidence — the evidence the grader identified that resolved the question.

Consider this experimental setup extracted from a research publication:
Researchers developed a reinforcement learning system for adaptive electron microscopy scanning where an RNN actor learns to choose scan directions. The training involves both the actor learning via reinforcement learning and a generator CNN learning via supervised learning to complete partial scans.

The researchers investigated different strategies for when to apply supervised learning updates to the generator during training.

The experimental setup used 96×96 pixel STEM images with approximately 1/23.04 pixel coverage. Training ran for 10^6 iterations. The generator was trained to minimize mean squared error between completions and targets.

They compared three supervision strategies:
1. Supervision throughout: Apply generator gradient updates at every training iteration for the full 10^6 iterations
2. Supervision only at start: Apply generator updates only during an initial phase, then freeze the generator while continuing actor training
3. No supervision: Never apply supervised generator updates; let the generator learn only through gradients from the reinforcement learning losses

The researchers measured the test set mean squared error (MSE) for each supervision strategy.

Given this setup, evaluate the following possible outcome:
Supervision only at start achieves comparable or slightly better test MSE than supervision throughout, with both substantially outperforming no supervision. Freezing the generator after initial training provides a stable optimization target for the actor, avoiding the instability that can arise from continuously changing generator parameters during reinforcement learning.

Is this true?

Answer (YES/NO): NO